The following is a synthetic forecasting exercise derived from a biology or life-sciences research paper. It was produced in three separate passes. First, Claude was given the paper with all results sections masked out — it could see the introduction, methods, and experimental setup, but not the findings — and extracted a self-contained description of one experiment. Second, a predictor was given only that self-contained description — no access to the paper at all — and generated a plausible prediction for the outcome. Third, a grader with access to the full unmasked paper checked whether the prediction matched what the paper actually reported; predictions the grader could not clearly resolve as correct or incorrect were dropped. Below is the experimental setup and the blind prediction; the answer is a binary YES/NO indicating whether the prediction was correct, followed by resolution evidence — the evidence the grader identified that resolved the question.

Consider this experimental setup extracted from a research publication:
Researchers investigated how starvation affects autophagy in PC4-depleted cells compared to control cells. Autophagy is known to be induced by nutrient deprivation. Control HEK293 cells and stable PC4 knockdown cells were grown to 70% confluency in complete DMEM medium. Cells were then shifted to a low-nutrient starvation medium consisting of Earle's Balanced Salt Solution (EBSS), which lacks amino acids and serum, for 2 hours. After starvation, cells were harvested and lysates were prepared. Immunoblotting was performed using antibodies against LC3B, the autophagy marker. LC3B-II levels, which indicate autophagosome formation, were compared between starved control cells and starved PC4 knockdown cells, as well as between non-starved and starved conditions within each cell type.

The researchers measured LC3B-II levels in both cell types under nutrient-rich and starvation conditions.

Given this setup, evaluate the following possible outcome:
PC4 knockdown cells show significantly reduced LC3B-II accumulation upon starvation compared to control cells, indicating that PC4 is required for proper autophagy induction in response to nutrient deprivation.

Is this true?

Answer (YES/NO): NO